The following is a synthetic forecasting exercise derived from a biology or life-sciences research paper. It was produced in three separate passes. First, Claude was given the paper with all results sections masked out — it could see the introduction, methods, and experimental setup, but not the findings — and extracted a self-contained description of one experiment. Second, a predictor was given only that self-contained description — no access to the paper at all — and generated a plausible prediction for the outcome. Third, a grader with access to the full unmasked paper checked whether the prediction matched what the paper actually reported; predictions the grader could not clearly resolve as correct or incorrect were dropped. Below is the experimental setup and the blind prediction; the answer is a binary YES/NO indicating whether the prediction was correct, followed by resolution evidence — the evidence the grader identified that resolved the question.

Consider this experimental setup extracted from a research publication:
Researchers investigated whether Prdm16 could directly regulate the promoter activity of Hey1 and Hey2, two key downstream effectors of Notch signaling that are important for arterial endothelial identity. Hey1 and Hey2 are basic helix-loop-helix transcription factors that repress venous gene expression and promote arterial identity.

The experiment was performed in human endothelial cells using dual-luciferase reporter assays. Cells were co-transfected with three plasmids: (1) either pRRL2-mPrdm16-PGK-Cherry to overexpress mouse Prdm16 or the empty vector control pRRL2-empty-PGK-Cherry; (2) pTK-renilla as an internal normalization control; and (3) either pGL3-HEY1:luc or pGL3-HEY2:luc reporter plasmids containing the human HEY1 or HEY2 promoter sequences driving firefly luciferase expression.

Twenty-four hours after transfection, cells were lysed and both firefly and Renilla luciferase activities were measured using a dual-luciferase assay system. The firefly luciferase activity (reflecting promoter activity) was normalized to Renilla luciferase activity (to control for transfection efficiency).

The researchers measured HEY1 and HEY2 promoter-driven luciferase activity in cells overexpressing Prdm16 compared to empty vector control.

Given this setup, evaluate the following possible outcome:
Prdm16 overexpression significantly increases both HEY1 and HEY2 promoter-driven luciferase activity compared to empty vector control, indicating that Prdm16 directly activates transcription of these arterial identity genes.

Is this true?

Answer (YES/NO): YES